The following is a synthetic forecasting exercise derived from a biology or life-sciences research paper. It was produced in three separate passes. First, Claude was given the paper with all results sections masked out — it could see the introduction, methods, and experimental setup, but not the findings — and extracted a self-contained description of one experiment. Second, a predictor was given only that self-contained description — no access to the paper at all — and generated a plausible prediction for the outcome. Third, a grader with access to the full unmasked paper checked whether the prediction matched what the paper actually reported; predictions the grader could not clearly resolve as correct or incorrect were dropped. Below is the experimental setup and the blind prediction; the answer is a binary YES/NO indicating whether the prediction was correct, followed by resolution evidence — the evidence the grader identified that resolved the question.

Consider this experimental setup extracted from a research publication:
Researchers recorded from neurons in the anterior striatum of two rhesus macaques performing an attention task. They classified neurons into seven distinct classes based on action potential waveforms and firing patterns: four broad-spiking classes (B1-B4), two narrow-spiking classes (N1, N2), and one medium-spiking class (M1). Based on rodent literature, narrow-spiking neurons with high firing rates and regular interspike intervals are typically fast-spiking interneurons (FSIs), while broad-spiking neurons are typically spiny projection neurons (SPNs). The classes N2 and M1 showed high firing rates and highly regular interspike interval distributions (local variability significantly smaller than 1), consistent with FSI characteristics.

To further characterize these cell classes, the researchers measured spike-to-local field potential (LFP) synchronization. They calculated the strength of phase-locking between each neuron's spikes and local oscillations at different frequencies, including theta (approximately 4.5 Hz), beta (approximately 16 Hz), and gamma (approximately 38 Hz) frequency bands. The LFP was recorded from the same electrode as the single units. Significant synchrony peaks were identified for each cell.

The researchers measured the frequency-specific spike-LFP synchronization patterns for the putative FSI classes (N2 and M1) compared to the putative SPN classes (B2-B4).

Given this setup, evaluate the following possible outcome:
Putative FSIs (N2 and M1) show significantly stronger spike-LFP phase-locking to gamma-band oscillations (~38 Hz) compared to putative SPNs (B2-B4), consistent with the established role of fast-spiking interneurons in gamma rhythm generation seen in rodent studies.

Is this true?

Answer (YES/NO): YES